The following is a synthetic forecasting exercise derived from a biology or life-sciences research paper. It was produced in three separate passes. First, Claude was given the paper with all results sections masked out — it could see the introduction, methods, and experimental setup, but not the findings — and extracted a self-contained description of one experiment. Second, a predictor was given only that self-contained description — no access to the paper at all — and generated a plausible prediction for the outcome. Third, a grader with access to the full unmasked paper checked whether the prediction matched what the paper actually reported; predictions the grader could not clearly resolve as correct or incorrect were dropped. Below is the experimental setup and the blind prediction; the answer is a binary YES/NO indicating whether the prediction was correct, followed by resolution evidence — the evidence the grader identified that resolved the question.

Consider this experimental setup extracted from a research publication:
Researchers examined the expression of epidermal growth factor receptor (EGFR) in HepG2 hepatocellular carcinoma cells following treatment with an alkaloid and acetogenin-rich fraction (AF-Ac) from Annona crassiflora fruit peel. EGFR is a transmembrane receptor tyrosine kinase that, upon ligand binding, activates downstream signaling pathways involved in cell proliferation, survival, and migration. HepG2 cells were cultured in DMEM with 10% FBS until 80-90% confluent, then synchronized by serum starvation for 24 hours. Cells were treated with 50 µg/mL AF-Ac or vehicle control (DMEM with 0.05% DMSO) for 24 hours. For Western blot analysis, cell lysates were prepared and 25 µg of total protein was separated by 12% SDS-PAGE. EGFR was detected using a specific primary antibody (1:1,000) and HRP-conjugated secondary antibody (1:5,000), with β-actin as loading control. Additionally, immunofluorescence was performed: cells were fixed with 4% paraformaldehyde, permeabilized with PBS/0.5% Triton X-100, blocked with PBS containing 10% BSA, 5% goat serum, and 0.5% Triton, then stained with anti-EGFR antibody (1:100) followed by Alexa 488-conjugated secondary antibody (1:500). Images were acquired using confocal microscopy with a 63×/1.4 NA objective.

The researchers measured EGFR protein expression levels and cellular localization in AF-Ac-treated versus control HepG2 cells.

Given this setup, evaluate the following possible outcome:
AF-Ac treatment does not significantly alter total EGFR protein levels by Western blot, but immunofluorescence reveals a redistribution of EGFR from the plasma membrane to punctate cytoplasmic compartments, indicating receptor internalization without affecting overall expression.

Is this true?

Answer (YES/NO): NO